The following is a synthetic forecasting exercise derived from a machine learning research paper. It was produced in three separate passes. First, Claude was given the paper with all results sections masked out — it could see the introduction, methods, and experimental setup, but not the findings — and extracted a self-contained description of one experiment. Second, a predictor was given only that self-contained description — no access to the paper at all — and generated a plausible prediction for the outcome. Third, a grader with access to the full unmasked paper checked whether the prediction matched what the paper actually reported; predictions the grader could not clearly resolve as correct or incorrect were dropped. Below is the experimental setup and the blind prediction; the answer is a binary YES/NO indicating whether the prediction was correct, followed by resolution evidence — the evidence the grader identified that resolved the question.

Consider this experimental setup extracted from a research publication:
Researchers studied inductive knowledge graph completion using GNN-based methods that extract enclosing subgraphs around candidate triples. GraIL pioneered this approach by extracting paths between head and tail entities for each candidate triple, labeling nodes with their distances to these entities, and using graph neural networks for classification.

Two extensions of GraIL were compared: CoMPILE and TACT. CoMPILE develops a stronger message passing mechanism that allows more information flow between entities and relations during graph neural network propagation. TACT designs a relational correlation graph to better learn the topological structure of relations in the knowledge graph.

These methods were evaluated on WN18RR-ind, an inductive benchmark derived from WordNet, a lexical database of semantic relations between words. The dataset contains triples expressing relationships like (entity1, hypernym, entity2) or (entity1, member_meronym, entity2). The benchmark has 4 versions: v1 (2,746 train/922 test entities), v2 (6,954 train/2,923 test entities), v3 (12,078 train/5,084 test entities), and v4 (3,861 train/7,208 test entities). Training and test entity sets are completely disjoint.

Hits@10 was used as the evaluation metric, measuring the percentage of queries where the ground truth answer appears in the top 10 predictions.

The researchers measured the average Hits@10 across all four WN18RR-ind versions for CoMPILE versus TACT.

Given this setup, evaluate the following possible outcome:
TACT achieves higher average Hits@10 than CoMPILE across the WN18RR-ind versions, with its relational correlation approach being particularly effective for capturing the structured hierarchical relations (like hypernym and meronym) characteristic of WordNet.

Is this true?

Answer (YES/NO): YES